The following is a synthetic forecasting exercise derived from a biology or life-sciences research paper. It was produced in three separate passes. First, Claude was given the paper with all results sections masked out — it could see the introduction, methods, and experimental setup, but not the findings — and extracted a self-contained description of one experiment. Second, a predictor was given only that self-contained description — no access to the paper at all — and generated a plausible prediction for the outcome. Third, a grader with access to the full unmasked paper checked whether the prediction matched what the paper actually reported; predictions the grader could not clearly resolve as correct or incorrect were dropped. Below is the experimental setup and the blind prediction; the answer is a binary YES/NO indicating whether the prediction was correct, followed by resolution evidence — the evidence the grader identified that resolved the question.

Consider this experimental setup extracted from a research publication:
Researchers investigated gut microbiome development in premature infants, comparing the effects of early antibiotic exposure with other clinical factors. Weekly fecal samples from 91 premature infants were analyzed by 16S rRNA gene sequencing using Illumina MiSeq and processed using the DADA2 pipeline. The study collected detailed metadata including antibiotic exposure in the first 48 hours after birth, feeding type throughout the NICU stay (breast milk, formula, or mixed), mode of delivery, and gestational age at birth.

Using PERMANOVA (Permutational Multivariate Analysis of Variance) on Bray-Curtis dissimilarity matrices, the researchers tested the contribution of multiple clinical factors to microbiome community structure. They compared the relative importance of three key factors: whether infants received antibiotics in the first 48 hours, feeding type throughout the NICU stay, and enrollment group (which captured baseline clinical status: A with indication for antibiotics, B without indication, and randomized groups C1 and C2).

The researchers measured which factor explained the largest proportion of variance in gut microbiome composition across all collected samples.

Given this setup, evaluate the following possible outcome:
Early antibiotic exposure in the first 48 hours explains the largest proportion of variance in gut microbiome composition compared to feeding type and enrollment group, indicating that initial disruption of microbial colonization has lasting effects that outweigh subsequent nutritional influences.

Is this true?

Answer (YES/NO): NO